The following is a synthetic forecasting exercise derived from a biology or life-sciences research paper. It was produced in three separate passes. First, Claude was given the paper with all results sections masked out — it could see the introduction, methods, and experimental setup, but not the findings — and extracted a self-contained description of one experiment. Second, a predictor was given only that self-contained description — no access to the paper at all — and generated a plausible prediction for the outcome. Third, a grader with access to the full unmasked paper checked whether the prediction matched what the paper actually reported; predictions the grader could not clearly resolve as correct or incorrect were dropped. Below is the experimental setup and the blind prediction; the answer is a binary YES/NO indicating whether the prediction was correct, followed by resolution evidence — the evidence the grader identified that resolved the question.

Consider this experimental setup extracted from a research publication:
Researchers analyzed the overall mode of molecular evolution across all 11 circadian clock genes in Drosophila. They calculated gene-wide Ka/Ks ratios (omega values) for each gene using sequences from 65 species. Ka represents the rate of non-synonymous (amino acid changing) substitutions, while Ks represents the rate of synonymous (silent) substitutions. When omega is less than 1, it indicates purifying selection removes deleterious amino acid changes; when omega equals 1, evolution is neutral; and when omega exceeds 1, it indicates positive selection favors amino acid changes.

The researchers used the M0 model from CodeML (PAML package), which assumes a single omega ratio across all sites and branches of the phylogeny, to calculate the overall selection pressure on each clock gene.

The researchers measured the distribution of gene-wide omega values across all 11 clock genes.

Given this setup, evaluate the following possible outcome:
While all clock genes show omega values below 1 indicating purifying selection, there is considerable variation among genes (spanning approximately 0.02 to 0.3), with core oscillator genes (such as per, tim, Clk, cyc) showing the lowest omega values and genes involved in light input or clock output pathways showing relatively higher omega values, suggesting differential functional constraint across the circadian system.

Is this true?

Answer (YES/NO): NO